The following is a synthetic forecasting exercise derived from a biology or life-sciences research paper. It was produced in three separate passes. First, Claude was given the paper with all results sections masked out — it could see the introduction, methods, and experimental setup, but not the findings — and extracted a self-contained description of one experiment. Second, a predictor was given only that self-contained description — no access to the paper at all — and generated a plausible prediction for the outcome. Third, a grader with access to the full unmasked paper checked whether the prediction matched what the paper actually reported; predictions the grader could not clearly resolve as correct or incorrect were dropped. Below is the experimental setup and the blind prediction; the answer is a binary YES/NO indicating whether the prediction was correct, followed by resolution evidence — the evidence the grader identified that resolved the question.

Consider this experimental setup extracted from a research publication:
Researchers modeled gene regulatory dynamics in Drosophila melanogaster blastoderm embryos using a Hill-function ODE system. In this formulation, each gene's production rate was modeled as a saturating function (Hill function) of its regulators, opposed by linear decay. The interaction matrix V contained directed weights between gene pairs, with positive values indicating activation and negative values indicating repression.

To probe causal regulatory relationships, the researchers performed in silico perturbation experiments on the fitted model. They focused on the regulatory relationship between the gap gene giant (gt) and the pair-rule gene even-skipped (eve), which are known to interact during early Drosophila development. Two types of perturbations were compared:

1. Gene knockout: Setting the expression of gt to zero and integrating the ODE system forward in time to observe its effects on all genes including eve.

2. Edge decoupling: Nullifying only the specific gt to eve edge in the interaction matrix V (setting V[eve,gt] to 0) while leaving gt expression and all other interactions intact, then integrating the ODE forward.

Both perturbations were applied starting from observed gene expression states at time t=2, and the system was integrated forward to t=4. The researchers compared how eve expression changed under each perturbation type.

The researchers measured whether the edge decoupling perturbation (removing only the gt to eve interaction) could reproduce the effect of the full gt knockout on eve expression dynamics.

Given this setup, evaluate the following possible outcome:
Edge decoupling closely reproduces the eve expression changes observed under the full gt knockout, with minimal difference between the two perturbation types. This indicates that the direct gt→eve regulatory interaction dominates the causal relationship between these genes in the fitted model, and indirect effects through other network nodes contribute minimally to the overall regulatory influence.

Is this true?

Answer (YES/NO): YES